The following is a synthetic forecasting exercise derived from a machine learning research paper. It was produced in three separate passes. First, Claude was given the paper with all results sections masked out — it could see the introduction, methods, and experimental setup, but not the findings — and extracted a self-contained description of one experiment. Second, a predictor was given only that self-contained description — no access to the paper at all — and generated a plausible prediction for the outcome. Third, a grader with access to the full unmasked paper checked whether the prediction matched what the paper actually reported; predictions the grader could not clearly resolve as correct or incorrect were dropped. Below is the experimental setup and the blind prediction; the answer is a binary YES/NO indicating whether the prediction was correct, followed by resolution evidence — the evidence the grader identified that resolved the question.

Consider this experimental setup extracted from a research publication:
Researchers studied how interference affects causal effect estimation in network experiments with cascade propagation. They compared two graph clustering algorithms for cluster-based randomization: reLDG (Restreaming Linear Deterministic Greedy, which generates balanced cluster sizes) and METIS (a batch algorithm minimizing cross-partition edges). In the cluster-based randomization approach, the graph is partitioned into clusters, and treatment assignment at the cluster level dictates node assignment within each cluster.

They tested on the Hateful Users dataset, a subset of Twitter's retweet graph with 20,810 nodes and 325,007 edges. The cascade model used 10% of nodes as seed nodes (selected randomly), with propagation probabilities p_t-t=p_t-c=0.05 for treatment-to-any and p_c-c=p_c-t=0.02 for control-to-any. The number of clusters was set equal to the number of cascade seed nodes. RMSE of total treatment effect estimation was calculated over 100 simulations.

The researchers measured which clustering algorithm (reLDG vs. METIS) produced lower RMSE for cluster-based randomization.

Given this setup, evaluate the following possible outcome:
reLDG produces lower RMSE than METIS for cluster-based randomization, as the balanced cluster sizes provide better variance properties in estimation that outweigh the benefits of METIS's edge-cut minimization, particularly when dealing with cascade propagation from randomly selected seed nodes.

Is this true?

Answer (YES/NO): NO